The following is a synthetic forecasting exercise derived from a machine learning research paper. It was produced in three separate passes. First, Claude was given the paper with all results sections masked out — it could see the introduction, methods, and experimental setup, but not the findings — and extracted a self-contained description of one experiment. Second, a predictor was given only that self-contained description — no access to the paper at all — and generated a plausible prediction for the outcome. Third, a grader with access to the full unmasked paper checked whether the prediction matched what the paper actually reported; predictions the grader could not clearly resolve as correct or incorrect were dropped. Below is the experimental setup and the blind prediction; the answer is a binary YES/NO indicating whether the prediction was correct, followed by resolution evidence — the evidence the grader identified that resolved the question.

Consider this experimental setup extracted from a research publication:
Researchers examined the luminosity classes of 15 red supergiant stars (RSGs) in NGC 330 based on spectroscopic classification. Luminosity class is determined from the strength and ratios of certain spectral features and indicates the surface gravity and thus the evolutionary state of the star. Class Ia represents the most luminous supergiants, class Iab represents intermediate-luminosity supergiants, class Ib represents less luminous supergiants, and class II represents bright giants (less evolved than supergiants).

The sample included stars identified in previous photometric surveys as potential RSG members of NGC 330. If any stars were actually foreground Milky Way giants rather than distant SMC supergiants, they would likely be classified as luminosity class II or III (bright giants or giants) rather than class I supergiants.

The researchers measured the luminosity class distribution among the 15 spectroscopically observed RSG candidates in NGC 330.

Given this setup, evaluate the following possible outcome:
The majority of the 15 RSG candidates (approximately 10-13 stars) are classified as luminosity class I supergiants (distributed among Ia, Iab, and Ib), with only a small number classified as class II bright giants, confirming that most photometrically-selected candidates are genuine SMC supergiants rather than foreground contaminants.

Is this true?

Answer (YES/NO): YES